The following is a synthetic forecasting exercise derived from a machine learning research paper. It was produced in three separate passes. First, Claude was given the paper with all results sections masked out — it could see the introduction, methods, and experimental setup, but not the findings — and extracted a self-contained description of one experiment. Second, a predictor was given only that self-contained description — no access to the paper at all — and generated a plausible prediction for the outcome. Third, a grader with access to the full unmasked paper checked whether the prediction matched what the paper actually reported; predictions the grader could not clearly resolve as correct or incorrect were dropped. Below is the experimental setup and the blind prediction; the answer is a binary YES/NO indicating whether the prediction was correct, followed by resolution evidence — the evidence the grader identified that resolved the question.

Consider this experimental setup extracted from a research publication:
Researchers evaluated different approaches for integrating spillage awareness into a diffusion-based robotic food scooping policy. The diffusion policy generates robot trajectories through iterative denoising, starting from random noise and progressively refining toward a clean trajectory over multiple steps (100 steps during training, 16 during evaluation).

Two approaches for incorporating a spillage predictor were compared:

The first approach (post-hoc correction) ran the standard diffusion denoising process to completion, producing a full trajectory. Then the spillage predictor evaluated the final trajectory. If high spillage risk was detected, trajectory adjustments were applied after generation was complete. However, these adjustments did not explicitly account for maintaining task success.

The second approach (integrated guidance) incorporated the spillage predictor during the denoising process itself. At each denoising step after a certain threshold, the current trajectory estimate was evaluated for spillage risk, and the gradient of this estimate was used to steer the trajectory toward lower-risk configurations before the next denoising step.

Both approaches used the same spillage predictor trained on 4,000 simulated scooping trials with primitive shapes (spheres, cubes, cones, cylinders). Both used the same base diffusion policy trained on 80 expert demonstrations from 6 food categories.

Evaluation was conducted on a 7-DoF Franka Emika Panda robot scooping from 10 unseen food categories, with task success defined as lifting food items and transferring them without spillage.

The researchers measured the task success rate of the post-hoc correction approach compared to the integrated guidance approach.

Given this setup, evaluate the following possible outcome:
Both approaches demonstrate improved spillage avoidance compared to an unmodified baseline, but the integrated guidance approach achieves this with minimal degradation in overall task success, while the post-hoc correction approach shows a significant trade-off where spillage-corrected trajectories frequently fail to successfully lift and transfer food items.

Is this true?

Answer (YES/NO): YES